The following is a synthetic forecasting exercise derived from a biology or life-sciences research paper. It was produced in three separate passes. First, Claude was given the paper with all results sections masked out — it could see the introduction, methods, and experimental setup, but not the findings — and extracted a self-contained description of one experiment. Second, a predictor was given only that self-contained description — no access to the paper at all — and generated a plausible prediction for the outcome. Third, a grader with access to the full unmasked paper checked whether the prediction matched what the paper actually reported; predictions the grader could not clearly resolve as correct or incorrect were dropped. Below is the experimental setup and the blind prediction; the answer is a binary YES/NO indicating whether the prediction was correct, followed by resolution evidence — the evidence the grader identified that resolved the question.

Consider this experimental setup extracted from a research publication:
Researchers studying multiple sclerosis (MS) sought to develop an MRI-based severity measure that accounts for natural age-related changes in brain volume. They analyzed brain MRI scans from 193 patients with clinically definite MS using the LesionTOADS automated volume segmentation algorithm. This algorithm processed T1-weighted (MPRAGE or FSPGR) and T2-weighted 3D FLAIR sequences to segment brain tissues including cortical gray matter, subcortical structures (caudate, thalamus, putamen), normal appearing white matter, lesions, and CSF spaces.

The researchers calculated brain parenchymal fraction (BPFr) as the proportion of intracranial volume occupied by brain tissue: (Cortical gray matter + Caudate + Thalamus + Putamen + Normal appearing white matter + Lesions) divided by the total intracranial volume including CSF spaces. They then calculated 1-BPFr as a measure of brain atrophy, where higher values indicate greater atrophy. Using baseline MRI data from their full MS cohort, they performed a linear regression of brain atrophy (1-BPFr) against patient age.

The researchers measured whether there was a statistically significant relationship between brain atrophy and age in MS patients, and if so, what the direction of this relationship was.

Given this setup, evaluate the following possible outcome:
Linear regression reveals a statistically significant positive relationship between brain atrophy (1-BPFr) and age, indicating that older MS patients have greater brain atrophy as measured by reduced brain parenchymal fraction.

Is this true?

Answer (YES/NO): YES